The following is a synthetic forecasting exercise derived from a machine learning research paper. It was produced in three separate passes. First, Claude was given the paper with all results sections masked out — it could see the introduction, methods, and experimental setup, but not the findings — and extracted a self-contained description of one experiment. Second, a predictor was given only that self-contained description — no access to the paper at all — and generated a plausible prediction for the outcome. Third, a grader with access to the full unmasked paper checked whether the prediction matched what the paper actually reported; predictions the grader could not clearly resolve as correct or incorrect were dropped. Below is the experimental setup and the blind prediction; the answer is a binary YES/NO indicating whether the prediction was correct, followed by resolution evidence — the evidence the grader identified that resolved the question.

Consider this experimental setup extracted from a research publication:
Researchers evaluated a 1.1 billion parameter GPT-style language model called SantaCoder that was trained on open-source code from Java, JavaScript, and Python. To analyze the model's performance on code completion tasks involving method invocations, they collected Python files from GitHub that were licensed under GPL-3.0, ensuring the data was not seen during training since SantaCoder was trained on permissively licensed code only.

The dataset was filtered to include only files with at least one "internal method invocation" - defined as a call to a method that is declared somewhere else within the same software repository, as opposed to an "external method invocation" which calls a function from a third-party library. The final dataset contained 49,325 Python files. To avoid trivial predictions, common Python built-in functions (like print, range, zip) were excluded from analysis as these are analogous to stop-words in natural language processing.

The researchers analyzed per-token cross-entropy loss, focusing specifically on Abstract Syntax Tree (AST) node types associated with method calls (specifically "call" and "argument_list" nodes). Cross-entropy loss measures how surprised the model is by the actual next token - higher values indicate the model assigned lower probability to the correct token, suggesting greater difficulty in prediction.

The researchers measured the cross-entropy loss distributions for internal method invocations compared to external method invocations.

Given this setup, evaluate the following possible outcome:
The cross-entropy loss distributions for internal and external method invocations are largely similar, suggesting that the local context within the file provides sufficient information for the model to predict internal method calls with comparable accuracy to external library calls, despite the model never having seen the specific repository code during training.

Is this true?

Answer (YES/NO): NO